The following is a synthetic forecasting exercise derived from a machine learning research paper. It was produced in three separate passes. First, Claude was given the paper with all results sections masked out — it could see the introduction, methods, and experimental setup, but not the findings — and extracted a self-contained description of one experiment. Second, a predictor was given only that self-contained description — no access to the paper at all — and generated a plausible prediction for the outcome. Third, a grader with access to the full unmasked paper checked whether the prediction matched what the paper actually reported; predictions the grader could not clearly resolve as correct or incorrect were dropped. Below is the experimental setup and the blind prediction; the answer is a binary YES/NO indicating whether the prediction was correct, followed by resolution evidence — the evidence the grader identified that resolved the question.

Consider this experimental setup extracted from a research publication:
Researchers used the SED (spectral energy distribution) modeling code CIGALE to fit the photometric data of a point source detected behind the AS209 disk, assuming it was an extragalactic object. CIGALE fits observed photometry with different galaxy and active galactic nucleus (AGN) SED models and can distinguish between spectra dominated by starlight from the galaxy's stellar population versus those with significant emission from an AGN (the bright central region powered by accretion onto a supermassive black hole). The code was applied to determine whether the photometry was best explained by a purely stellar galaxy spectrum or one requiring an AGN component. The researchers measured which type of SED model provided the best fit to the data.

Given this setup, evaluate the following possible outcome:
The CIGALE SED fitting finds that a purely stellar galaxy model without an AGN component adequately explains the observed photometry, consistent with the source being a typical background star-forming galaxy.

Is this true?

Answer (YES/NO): NO